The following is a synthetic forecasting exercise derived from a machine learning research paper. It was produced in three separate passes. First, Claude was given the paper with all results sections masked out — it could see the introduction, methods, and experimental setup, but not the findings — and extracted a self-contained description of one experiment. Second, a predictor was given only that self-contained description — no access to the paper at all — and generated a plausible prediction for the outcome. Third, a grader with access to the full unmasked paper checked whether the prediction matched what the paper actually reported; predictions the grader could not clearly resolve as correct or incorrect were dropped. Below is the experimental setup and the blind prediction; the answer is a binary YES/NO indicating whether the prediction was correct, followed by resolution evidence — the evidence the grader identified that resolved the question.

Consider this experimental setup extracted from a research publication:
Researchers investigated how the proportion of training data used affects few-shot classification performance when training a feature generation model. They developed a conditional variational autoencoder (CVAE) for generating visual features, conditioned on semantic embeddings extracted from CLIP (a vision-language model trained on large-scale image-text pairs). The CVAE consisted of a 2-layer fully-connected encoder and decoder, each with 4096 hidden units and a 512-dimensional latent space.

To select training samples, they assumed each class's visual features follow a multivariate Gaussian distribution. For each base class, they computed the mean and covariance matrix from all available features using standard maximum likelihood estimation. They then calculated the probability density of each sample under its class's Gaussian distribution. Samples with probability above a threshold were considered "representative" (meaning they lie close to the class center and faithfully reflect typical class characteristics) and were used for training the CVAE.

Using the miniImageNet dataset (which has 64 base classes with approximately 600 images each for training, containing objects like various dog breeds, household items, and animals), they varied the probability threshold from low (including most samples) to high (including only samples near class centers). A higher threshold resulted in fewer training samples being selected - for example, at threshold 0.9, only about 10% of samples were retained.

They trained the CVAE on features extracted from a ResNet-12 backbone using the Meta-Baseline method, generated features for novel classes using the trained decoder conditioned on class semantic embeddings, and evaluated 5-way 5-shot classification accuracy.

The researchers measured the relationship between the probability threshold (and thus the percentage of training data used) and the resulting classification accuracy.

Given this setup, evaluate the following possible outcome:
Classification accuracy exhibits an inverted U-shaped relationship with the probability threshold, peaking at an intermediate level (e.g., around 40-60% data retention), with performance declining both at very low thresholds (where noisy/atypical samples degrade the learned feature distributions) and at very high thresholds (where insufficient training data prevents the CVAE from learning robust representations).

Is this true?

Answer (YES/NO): NO